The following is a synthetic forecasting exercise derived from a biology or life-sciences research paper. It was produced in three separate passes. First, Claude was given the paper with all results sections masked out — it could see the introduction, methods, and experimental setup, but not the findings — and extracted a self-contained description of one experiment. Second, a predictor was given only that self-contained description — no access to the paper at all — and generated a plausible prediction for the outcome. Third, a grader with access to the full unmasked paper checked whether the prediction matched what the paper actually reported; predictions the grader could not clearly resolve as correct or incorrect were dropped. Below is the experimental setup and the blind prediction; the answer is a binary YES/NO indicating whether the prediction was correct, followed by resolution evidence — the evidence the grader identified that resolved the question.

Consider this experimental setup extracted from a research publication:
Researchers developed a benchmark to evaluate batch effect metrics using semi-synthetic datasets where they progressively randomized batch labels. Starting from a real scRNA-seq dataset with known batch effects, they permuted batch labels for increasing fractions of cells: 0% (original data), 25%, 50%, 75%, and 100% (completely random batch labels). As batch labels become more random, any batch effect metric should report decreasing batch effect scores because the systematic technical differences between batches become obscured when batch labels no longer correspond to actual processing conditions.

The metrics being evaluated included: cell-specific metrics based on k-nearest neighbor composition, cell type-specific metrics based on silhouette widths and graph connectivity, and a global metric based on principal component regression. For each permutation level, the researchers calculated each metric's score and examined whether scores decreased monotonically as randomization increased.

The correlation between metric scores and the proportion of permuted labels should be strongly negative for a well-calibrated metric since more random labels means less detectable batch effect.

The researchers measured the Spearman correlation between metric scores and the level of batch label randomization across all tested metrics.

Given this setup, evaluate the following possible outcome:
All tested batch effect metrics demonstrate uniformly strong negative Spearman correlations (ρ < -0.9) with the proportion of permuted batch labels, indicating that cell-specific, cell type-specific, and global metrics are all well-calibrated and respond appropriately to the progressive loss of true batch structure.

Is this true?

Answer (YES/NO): NO